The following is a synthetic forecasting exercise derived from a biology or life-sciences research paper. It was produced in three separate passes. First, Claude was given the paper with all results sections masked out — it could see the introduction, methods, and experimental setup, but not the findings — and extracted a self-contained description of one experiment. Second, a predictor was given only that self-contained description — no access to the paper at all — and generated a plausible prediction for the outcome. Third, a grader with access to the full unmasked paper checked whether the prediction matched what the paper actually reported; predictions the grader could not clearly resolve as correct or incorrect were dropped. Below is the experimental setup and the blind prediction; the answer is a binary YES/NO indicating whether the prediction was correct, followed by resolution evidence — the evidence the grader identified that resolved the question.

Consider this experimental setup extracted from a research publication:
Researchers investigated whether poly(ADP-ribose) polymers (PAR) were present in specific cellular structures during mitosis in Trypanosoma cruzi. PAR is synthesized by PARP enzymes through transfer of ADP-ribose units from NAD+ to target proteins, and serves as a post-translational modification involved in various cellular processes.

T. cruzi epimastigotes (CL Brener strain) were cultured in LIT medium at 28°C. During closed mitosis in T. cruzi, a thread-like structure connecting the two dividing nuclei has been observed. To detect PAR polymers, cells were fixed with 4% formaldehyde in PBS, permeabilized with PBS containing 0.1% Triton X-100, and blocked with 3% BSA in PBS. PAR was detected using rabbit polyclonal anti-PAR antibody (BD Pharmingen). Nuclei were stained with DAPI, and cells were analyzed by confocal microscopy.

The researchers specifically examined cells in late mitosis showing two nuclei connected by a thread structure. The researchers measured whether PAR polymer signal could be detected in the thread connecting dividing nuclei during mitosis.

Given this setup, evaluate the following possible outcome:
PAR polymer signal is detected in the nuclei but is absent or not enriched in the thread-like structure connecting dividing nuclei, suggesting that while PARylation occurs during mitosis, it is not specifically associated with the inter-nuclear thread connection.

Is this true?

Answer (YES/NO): NO